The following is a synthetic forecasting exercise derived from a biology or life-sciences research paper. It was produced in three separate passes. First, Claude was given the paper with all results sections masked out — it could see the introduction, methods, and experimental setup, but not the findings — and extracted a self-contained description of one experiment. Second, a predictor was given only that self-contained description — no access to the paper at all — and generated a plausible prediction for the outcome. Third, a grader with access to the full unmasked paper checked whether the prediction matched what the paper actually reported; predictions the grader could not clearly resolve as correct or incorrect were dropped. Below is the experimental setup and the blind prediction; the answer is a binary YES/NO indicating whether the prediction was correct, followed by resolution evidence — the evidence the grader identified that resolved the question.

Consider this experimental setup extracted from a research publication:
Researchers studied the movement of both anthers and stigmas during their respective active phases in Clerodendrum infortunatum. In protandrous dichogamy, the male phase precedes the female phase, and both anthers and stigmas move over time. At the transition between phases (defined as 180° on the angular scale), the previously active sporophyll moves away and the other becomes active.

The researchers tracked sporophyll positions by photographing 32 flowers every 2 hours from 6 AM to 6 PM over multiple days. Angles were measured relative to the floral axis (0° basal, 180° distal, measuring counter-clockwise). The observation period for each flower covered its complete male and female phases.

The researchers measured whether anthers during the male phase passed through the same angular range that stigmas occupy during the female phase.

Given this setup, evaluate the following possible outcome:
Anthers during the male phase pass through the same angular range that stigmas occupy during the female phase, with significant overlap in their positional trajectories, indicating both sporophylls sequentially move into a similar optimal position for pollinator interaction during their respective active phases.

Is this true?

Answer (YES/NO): NO